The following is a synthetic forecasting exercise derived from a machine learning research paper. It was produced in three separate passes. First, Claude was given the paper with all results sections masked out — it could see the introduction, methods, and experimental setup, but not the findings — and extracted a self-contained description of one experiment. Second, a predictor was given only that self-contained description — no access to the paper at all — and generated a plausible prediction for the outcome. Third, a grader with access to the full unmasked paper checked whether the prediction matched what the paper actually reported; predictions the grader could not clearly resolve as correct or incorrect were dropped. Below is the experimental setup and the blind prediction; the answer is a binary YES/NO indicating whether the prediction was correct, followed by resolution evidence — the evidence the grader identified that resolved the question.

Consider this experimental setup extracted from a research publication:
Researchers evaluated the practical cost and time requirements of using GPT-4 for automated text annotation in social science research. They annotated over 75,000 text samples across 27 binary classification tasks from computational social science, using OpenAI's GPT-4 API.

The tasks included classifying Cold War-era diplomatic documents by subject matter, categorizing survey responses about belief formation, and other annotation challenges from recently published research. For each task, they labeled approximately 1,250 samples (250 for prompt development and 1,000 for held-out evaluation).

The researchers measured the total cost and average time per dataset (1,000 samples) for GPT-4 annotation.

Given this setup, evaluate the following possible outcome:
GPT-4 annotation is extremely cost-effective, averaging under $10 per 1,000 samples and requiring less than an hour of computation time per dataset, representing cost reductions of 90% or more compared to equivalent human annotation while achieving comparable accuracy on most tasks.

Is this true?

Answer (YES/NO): NO